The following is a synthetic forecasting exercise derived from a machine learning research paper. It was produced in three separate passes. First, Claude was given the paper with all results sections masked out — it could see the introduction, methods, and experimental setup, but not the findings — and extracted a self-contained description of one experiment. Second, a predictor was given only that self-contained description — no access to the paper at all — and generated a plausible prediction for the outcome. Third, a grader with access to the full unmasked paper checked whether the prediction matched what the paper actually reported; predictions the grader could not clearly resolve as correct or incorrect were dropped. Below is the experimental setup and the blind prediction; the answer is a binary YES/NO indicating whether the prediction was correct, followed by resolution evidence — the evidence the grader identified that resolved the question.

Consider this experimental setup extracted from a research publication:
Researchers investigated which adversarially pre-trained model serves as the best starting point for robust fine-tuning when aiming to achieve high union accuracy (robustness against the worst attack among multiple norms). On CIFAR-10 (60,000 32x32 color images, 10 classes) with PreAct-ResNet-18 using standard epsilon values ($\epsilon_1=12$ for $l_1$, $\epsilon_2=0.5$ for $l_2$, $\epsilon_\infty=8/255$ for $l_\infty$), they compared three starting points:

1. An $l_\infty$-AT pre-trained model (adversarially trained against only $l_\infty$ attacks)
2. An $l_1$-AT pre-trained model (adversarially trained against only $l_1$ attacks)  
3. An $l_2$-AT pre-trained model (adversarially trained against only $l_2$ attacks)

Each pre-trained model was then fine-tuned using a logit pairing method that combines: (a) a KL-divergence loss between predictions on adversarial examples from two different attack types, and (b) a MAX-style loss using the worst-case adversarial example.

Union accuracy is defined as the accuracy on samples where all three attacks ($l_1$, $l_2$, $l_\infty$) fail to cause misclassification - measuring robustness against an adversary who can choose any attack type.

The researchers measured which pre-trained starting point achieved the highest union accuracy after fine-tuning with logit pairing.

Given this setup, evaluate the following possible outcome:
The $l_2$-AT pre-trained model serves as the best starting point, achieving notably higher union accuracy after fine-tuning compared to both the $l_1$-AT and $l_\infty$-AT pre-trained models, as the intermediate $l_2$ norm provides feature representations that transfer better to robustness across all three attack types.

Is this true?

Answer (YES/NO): NO